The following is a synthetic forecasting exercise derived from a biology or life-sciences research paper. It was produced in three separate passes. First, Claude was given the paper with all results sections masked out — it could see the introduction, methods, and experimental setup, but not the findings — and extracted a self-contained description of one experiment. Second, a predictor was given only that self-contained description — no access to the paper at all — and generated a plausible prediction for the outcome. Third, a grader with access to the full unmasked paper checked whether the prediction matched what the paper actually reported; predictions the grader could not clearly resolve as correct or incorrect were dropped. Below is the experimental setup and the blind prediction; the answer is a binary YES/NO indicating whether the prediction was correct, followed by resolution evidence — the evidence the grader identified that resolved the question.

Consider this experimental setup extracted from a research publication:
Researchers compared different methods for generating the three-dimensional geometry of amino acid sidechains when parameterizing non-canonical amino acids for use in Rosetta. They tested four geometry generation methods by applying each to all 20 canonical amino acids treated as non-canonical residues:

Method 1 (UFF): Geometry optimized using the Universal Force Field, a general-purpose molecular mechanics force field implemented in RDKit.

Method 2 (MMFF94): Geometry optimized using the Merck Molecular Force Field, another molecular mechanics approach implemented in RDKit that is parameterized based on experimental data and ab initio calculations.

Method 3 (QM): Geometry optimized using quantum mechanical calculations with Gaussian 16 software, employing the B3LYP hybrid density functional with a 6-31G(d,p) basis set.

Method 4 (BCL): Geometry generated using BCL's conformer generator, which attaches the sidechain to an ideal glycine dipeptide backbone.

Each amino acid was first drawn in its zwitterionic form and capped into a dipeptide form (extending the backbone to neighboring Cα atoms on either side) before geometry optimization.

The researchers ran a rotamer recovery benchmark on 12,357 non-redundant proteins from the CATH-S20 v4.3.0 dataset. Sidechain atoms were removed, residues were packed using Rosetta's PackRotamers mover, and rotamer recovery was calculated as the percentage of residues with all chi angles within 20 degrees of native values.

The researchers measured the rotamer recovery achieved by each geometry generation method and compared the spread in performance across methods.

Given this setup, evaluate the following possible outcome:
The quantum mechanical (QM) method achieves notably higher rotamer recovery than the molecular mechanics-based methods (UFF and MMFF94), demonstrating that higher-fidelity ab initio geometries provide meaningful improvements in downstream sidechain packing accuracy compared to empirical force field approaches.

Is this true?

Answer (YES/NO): NO